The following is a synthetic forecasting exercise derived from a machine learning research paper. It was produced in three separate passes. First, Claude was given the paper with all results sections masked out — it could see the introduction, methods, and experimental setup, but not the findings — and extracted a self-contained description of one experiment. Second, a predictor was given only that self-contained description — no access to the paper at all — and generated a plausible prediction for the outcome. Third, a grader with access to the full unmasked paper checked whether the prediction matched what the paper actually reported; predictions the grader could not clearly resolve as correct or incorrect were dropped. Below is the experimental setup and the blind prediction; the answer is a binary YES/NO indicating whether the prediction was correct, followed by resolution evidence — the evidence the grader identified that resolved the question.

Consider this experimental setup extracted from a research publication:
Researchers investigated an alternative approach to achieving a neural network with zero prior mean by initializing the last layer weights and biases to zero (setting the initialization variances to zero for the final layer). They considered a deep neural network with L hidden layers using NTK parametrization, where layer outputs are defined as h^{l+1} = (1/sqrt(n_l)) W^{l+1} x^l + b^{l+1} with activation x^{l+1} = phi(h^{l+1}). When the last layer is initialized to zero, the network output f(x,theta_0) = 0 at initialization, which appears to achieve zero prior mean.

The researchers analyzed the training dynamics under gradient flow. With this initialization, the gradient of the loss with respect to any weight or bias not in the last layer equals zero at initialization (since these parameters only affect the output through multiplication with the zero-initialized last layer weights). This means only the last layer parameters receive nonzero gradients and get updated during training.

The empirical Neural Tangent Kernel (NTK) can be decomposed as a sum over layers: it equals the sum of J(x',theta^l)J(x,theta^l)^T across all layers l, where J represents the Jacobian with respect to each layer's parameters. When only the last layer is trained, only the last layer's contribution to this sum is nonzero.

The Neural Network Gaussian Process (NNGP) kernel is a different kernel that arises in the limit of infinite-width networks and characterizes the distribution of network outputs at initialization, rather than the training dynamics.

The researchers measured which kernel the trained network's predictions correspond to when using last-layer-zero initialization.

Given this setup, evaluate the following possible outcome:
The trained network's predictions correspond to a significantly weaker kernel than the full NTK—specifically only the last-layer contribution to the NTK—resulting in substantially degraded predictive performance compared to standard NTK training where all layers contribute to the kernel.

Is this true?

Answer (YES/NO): NO